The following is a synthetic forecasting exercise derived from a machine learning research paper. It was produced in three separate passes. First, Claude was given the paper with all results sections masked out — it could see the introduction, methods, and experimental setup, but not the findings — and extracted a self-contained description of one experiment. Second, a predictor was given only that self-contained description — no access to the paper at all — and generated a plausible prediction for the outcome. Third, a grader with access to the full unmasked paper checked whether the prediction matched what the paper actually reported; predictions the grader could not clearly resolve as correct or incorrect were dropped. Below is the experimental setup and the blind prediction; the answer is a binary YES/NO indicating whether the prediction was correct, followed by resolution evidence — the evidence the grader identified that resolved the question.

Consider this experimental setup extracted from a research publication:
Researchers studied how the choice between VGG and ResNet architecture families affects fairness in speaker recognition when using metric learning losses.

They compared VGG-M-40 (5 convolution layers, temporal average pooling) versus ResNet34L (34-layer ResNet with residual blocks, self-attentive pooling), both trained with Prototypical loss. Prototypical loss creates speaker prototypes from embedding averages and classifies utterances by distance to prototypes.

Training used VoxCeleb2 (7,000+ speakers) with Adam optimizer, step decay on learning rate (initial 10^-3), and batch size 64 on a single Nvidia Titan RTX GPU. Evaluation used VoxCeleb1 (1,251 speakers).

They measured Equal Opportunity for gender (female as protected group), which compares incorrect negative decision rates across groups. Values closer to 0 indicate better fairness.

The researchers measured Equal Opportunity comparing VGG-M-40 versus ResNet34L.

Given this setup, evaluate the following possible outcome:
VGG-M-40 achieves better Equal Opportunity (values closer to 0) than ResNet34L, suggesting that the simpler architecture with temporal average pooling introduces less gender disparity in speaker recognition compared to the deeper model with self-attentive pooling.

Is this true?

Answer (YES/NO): NO